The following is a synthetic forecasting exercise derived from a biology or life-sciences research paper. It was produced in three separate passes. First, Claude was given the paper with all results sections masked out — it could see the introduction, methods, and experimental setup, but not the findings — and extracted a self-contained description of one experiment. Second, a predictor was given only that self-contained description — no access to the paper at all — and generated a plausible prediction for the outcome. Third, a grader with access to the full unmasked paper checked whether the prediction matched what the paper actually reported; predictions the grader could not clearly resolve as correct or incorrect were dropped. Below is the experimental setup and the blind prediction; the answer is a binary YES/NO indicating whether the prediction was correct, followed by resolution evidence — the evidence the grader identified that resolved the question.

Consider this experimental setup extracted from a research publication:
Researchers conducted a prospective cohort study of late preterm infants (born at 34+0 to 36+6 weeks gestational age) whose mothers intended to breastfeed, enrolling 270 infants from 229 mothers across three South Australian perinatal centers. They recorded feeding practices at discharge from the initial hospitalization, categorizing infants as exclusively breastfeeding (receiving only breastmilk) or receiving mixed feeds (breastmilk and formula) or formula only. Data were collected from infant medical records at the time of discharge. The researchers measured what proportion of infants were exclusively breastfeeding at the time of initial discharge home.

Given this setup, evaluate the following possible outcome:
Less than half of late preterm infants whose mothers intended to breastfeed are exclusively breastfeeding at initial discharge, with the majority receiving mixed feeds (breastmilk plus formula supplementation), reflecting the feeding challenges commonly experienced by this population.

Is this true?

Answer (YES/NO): NO